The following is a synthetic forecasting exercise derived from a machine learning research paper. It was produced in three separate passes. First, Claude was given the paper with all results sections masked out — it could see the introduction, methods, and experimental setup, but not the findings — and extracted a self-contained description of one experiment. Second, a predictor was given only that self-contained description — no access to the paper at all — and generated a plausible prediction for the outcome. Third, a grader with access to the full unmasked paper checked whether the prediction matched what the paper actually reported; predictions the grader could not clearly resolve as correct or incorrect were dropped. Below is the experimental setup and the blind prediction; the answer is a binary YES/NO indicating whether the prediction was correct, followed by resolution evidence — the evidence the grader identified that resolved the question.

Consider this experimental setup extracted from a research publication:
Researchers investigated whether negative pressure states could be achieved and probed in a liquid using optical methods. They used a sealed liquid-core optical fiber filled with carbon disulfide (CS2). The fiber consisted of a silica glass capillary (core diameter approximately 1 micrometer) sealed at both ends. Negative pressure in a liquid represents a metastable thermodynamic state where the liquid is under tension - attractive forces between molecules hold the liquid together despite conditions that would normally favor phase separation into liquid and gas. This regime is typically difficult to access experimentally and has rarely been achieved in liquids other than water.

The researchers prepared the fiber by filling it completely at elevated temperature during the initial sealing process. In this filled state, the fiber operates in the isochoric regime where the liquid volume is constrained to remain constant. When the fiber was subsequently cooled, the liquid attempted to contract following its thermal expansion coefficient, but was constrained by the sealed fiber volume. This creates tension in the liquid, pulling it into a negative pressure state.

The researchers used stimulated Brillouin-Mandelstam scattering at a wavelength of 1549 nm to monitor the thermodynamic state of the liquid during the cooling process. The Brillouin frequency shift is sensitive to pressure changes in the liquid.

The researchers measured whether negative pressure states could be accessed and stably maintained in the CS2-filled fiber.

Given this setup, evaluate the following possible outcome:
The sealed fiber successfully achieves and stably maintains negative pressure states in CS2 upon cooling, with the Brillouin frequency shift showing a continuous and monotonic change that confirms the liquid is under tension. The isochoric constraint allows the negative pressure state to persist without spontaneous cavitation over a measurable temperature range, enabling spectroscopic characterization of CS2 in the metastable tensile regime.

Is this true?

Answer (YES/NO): YES